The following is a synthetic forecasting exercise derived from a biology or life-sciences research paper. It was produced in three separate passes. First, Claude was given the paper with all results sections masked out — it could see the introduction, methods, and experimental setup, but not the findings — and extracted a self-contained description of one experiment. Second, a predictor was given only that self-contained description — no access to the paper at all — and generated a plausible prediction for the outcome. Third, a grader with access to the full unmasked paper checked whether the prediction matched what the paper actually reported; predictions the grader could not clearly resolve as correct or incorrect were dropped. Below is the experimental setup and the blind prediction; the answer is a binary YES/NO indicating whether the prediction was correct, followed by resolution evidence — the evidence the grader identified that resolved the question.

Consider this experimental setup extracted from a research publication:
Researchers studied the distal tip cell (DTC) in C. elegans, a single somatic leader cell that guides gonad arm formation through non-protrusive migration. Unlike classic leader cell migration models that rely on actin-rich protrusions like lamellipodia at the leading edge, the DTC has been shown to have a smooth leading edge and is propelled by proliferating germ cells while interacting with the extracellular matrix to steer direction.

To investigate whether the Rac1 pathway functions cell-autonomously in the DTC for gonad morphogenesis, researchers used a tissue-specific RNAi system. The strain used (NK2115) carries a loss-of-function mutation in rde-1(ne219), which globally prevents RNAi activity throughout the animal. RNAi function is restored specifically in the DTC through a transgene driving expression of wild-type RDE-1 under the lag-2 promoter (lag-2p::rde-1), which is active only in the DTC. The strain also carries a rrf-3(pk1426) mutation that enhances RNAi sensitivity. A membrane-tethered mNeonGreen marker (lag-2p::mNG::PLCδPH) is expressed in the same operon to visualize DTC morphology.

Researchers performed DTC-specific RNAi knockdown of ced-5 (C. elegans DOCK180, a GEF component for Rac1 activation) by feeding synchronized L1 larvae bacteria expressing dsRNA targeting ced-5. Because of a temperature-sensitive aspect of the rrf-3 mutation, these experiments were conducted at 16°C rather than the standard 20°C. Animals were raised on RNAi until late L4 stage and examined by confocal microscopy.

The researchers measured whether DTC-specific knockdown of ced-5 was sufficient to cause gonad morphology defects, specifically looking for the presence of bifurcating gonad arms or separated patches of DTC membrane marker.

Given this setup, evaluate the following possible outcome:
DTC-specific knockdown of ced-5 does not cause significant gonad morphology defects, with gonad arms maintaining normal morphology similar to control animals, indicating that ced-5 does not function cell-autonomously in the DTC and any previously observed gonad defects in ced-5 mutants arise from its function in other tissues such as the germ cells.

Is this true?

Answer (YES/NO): NO